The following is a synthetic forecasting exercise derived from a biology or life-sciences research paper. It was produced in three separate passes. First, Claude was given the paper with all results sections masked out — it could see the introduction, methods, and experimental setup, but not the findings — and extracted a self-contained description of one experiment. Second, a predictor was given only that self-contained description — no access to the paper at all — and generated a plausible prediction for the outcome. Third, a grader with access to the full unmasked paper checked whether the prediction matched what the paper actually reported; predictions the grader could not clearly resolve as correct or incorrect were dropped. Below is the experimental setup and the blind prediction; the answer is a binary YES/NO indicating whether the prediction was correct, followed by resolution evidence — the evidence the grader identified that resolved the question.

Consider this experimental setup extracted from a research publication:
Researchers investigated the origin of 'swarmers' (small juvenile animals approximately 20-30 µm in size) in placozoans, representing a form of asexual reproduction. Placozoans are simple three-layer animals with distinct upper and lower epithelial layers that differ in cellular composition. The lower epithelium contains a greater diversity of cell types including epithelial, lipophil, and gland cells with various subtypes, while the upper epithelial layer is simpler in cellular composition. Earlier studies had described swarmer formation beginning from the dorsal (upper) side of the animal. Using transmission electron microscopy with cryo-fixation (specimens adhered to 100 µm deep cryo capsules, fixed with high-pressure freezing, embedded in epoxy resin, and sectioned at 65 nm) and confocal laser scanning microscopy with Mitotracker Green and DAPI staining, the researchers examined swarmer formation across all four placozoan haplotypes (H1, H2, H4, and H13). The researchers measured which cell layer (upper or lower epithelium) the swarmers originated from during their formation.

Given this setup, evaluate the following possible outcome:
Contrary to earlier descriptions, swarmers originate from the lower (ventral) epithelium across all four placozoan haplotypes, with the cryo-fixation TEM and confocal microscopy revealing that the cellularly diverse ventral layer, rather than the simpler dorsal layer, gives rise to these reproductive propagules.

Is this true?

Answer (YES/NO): YES